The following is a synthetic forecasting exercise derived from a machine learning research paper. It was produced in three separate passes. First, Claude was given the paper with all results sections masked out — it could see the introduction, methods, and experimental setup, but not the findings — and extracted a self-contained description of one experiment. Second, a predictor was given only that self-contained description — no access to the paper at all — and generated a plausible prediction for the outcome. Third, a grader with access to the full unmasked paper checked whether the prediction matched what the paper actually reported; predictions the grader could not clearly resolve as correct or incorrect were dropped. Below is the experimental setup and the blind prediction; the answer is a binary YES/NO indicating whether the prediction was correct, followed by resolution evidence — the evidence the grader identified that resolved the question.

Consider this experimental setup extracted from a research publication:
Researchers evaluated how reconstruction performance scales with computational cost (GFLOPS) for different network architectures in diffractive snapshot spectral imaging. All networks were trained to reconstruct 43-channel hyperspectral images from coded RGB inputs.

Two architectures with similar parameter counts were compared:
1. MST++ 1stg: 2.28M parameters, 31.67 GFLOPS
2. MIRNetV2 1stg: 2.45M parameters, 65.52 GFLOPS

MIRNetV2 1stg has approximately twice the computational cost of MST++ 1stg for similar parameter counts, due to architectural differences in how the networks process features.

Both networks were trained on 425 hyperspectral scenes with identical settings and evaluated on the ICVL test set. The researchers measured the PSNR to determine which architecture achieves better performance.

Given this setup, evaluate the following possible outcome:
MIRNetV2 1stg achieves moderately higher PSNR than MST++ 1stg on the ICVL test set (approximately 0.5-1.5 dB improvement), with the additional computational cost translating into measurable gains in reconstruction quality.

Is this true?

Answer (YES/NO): NO